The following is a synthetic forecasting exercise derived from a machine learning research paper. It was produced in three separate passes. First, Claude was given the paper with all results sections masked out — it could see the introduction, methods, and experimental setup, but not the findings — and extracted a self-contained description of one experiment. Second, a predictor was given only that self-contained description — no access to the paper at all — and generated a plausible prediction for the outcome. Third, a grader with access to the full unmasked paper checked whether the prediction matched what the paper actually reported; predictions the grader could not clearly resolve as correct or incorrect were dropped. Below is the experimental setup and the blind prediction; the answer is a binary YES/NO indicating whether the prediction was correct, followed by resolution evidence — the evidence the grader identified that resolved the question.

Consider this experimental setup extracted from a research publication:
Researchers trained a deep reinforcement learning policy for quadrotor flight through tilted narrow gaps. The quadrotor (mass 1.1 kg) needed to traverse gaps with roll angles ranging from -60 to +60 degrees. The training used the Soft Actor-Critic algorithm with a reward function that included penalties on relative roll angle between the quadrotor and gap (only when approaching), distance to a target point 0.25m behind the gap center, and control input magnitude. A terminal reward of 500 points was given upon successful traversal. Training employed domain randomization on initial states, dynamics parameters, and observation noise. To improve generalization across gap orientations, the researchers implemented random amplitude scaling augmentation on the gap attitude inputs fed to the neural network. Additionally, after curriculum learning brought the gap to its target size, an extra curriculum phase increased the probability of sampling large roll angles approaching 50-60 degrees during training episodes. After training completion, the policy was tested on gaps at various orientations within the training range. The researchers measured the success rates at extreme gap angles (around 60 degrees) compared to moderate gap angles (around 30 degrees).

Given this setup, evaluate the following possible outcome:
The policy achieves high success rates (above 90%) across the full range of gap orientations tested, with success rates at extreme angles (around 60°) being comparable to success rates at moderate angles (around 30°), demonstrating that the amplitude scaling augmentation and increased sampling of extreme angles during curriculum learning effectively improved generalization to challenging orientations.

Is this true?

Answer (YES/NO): NO